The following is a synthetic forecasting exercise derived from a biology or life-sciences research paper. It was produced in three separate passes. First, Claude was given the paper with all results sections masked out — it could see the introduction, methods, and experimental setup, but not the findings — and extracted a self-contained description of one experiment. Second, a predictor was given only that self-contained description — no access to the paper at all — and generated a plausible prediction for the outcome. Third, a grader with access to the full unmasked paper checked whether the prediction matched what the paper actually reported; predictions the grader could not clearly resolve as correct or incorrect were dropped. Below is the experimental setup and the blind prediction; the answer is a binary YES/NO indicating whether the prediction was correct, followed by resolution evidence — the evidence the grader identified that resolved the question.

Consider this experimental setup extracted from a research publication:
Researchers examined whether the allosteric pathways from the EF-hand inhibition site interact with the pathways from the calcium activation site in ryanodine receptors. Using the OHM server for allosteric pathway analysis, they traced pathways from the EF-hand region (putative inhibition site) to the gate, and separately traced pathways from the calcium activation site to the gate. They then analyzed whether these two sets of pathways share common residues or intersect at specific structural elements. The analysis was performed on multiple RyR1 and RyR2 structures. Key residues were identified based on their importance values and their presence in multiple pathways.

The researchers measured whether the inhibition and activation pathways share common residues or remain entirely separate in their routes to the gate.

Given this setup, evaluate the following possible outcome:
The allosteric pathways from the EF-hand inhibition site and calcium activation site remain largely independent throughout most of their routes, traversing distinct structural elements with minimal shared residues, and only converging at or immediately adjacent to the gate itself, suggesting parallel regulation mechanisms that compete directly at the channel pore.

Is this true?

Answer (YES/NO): NO